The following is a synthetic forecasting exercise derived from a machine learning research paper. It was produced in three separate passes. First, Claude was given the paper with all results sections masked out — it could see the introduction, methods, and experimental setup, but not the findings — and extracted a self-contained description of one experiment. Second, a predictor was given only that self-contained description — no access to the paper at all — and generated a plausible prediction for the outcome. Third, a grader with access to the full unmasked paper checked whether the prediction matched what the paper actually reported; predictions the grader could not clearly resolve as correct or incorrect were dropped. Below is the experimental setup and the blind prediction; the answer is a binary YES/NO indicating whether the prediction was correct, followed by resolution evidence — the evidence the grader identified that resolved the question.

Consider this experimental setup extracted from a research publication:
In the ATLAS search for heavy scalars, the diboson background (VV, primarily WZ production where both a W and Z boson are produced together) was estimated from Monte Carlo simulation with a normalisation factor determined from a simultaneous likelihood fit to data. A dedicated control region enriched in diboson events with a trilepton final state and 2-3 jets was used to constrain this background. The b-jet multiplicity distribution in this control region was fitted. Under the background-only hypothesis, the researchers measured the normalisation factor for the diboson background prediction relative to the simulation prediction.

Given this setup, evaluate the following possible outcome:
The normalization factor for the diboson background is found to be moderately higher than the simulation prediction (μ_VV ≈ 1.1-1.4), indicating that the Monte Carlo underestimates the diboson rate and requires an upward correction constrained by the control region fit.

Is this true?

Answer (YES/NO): NO